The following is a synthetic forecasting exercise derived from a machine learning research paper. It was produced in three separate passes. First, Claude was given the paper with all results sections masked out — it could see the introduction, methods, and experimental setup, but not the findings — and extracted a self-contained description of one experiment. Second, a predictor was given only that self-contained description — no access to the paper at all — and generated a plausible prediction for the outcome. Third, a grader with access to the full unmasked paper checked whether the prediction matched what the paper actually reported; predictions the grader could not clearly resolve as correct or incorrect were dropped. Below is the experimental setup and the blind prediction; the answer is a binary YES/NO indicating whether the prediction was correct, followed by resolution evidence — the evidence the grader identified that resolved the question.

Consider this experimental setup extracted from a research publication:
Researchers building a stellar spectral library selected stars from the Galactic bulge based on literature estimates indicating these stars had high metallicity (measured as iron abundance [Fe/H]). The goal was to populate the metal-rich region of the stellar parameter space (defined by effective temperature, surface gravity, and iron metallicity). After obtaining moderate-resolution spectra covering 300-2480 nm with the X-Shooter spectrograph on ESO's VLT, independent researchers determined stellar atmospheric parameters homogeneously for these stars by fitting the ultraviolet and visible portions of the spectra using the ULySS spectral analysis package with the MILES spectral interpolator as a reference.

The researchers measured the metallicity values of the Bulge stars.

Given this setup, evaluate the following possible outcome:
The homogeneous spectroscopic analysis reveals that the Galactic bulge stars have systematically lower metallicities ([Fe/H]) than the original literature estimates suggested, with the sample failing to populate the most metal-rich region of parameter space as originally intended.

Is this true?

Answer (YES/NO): NO